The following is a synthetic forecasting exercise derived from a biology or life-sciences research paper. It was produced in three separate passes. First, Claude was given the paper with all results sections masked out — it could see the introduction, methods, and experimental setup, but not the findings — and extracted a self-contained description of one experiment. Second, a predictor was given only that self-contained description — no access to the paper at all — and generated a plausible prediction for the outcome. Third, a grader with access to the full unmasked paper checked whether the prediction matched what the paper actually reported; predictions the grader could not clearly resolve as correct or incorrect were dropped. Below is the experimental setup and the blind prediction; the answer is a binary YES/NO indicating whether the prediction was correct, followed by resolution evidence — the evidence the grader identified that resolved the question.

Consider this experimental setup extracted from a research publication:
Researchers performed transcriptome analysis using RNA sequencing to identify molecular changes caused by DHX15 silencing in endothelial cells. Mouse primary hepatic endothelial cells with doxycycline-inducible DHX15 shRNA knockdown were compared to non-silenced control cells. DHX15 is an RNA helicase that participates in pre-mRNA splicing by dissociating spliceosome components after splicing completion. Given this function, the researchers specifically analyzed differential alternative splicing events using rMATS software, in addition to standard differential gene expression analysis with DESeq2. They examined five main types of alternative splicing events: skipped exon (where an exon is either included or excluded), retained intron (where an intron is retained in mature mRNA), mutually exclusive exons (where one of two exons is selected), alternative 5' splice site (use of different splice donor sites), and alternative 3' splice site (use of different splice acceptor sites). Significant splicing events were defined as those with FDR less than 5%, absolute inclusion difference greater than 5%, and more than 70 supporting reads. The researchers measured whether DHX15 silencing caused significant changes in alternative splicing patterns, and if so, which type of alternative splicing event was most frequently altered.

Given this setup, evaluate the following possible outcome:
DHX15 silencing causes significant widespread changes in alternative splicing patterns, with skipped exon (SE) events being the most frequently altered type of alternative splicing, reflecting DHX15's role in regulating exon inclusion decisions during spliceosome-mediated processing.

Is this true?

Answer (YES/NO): NO